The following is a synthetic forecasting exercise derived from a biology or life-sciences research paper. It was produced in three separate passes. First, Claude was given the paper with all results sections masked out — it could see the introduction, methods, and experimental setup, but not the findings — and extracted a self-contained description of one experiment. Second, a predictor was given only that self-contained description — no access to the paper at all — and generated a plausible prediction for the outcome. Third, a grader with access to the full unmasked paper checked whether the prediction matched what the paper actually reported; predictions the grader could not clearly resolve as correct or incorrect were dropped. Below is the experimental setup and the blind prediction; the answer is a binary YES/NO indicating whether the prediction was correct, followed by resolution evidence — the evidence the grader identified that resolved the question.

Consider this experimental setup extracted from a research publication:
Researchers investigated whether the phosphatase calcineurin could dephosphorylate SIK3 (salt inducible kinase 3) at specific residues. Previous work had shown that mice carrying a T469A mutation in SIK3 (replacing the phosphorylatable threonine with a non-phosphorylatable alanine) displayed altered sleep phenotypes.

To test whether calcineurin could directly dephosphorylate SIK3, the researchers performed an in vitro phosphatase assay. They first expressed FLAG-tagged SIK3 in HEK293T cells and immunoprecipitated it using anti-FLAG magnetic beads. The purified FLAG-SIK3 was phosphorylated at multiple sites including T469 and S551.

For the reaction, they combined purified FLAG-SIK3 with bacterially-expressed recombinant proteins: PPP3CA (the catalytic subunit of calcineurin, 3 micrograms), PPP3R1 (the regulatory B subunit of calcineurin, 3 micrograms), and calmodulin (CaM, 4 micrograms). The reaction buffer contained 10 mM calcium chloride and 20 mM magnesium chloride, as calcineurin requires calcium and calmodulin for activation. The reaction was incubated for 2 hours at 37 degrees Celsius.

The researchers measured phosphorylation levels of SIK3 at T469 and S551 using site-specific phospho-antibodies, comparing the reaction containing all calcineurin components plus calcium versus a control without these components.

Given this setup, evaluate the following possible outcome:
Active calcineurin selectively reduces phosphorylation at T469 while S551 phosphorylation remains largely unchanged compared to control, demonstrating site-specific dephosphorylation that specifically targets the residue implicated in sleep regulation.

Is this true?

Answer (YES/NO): NO